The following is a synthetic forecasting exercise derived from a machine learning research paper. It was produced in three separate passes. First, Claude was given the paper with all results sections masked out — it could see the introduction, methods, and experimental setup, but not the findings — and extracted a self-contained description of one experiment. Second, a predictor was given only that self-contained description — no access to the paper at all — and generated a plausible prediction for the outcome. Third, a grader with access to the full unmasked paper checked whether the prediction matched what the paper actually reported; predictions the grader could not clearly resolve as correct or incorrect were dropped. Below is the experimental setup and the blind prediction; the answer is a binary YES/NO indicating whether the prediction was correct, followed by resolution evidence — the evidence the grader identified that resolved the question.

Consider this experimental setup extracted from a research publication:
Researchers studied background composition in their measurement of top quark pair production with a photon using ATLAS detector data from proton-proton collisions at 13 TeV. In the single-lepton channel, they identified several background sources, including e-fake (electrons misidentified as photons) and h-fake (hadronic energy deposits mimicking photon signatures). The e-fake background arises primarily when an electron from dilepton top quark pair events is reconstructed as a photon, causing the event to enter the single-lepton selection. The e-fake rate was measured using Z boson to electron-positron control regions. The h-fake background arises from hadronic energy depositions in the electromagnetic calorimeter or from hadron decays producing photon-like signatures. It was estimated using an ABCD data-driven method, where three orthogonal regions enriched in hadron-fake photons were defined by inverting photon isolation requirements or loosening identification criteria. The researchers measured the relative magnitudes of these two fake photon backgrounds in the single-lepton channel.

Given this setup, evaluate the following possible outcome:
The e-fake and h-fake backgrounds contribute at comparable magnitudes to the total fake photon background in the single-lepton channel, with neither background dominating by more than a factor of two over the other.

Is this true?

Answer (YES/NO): YES